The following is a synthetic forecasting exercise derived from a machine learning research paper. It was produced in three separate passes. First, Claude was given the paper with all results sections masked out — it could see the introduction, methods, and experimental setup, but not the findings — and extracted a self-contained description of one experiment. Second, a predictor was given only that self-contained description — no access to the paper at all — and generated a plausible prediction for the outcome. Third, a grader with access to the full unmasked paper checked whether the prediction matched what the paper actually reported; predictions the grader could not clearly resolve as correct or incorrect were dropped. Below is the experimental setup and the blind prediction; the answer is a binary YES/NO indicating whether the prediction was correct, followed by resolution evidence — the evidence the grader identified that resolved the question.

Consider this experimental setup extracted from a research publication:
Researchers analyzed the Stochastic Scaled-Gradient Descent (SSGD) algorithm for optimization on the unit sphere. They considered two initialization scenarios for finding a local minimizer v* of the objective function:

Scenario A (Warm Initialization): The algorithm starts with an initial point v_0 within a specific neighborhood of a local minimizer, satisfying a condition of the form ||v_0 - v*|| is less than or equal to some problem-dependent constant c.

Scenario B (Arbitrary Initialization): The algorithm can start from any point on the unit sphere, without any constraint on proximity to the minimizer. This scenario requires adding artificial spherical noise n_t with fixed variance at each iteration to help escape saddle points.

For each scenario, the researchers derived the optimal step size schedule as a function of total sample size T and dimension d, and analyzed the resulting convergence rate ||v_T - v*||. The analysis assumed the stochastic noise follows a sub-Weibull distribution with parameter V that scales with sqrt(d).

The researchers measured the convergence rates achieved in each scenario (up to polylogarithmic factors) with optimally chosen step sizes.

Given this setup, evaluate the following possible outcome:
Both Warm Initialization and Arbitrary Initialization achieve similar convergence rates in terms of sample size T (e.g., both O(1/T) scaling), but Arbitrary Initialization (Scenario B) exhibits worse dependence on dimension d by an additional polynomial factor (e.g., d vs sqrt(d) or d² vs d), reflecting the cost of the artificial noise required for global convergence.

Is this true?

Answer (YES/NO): NO